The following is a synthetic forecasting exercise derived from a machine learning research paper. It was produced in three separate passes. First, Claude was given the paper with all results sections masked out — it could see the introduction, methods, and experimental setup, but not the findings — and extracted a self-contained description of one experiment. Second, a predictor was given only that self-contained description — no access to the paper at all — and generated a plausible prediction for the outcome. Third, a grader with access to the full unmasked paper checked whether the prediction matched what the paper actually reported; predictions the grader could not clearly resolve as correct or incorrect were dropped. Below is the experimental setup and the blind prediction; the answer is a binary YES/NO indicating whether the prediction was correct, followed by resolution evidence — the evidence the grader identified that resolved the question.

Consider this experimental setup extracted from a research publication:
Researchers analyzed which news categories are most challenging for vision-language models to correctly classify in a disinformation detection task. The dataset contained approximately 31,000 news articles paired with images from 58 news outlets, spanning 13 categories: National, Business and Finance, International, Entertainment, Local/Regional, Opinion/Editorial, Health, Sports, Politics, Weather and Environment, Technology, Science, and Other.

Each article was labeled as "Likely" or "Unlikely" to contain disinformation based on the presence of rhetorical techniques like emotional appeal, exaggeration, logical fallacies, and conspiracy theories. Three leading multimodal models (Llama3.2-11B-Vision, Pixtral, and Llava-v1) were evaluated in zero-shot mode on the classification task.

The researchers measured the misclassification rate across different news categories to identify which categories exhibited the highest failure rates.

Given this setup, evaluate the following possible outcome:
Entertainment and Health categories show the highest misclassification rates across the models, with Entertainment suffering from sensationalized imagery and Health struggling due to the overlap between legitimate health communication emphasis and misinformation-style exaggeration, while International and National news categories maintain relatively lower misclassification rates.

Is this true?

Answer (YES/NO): NO